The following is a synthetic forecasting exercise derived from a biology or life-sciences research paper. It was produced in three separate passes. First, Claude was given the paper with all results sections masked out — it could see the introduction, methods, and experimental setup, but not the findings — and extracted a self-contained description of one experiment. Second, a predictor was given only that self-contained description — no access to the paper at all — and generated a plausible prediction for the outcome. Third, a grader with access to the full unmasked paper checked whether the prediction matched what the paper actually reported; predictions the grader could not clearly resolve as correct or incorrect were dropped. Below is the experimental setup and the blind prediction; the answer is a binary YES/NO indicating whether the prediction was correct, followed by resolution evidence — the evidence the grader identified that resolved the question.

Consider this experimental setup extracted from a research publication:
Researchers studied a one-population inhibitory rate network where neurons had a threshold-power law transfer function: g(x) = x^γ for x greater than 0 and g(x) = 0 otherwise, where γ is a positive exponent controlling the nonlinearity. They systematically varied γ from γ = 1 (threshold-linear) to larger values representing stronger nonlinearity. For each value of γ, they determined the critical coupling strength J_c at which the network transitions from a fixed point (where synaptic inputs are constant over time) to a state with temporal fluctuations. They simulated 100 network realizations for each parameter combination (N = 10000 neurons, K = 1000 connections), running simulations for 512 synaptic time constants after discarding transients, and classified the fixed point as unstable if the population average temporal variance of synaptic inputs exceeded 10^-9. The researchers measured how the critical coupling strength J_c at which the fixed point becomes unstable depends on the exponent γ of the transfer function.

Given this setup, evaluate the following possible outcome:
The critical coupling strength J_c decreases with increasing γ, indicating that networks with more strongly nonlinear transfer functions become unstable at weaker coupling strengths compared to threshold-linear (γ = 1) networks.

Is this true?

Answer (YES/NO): NO